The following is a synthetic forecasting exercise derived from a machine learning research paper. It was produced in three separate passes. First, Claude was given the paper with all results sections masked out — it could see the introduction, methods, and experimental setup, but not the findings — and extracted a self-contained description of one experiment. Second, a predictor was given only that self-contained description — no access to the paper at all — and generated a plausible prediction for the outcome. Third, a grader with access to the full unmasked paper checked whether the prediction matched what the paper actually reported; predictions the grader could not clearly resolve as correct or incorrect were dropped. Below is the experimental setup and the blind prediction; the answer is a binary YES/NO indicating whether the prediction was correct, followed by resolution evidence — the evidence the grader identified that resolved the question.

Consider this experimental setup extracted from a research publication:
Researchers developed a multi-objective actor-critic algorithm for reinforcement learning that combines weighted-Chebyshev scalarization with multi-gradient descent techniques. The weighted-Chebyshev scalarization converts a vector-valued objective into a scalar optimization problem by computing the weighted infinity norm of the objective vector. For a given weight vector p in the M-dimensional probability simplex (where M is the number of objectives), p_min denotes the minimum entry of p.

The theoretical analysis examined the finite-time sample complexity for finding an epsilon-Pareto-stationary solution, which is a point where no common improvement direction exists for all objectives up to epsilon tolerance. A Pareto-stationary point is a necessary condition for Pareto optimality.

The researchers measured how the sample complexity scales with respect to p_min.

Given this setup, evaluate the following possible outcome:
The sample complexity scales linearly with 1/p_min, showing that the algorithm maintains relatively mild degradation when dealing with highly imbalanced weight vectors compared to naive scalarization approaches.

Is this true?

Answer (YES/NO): NO